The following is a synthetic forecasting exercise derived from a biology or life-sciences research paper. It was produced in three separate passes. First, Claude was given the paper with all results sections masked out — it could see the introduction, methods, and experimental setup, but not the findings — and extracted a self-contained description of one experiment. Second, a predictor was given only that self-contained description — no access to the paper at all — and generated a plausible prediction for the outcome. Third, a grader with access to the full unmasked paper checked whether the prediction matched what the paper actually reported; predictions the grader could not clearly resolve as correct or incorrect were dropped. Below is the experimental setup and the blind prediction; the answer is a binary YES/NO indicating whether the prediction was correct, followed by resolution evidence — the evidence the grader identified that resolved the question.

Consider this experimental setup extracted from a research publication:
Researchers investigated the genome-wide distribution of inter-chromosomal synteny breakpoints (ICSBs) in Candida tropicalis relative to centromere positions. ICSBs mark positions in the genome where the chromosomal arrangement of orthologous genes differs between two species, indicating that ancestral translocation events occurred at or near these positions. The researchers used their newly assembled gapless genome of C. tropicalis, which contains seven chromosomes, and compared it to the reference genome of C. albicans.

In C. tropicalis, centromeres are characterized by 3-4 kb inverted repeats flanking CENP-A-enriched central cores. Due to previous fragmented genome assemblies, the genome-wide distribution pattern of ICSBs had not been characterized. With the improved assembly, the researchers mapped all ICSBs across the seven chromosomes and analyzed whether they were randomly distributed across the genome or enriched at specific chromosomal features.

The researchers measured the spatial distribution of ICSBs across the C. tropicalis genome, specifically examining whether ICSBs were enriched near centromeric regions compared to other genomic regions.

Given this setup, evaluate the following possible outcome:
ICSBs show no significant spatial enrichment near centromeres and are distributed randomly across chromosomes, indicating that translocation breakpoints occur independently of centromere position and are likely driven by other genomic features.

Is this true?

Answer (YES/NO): NO